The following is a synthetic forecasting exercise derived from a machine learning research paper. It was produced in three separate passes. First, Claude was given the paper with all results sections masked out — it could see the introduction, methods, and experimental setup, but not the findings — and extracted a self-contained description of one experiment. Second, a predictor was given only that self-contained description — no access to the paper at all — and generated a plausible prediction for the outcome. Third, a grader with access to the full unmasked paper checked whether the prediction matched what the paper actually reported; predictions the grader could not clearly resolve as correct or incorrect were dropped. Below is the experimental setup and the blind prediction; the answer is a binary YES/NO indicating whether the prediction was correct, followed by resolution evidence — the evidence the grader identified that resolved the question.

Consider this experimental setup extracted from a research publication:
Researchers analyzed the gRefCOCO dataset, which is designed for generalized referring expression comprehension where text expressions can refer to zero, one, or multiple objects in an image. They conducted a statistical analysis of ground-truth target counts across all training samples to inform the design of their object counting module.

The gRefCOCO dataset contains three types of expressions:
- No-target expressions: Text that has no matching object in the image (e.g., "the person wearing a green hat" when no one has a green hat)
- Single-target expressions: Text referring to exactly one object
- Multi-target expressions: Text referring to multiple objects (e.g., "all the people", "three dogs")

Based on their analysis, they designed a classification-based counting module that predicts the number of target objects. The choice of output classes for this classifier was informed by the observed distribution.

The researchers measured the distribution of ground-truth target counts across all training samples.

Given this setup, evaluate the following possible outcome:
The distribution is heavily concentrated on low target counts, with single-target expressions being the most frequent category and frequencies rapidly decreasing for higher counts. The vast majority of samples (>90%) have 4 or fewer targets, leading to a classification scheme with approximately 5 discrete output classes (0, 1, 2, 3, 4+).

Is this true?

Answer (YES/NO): NO